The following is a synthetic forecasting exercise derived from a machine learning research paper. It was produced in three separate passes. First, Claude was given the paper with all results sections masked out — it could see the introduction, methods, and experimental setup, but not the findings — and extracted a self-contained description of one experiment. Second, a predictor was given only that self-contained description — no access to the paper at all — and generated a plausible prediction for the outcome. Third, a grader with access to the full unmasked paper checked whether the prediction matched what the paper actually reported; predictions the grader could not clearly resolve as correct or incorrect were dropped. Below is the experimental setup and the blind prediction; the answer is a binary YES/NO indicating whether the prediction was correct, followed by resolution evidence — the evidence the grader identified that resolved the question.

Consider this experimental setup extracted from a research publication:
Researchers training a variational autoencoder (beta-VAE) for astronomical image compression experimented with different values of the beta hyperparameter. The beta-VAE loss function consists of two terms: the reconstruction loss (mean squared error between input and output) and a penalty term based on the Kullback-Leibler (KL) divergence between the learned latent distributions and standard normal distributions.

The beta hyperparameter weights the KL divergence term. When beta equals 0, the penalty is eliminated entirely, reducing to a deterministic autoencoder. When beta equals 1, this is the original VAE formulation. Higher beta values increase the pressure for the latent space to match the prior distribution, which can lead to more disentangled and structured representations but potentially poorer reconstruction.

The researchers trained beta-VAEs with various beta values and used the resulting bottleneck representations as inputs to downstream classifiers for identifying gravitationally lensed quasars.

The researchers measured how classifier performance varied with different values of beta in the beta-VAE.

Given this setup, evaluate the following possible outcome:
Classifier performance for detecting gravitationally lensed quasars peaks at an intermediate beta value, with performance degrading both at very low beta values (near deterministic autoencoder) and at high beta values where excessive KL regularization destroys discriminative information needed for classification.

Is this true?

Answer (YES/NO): NO